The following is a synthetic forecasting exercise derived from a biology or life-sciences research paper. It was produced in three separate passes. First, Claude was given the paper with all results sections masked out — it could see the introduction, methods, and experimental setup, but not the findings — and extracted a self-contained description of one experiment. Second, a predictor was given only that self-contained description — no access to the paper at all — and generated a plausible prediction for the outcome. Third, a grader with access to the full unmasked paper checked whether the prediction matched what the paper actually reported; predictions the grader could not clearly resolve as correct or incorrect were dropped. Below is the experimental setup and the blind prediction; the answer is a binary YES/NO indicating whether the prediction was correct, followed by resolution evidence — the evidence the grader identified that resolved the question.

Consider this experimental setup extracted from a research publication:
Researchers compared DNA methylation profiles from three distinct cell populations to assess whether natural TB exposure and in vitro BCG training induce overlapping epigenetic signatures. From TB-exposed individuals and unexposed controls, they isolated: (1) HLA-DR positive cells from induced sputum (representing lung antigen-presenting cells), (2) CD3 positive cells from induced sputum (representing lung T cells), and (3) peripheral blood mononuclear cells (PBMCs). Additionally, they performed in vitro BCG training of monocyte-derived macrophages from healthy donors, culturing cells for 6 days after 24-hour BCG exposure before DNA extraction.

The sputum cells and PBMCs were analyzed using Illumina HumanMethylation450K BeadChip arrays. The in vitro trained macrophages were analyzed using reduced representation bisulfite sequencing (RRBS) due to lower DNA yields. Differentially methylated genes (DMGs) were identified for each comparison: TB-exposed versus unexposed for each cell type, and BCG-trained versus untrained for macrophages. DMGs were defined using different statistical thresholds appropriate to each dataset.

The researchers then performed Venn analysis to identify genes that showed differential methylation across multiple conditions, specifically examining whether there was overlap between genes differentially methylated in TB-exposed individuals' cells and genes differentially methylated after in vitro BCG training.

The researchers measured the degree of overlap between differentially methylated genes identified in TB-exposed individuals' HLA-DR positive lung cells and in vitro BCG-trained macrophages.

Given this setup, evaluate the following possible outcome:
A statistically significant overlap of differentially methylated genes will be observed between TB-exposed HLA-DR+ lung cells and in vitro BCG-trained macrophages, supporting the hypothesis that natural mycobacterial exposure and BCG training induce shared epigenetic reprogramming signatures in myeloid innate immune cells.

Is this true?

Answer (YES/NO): YES